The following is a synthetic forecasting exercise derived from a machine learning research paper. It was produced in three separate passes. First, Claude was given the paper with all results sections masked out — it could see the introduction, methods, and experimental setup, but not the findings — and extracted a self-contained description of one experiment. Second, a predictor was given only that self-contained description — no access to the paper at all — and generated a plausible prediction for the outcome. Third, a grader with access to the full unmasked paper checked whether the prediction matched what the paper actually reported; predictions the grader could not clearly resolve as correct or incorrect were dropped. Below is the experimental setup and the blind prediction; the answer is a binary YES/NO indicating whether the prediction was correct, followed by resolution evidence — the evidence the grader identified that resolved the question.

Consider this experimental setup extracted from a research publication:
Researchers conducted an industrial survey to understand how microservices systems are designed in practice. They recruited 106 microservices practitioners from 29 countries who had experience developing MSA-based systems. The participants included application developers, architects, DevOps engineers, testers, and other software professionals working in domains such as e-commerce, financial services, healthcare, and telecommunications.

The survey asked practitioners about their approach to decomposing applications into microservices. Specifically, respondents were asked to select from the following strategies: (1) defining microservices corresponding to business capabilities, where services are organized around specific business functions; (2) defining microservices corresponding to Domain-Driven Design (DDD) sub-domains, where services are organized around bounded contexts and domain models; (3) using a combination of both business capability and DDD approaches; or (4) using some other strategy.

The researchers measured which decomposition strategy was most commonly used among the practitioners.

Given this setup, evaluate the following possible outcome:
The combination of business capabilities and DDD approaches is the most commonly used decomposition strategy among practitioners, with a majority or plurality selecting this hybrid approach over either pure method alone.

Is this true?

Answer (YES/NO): YES